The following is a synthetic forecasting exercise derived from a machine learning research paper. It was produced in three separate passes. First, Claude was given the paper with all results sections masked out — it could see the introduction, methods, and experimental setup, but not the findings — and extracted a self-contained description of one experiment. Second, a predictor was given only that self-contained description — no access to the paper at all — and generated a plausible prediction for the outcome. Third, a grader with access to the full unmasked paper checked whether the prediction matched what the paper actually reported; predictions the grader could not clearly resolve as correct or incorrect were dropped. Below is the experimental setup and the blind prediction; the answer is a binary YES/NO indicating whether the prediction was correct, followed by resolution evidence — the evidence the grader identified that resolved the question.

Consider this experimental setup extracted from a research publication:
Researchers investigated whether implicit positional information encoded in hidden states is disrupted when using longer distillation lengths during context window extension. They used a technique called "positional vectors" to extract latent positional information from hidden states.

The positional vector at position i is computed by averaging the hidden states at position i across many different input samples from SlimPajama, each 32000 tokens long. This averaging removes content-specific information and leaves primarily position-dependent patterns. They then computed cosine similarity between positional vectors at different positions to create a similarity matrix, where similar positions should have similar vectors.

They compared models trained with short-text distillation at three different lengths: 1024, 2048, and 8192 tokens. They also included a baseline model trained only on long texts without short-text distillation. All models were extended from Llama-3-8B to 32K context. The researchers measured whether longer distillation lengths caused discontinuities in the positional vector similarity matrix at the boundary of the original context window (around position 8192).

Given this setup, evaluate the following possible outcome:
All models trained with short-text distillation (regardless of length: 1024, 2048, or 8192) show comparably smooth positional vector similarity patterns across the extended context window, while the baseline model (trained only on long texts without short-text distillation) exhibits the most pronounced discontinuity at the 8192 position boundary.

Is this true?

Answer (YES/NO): NO